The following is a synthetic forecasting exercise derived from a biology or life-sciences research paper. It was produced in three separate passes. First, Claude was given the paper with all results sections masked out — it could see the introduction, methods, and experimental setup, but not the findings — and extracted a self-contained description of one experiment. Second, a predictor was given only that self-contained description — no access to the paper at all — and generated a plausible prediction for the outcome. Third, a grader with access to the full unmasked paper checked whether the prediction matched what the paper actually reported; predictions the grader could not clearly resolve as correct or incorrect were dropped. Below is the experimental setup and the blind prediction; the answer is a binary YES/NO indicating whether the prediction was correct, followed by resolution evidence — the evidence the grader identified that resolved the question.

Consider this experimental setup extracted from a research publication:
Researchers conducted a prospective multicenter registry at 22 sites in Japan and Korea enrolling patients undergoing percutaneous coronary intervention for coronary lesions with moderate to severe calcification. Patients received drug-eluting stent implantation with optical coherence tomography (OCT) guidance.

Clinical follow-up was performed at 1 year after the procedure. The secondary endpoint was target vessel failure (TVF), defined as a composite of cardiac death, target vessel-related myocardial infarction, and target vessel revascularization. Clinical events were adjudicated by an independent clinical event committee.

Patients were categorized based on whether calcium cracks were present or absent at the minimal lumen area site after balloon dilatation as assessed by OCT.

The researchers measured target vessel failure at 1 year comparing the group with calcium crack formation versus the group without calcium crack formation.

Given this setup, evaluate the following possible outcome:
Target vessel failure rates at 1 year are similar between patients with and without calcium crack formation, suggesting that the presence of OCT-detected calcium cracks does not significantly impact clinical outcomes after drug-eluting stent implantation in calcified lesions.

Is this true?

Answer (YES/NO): YES